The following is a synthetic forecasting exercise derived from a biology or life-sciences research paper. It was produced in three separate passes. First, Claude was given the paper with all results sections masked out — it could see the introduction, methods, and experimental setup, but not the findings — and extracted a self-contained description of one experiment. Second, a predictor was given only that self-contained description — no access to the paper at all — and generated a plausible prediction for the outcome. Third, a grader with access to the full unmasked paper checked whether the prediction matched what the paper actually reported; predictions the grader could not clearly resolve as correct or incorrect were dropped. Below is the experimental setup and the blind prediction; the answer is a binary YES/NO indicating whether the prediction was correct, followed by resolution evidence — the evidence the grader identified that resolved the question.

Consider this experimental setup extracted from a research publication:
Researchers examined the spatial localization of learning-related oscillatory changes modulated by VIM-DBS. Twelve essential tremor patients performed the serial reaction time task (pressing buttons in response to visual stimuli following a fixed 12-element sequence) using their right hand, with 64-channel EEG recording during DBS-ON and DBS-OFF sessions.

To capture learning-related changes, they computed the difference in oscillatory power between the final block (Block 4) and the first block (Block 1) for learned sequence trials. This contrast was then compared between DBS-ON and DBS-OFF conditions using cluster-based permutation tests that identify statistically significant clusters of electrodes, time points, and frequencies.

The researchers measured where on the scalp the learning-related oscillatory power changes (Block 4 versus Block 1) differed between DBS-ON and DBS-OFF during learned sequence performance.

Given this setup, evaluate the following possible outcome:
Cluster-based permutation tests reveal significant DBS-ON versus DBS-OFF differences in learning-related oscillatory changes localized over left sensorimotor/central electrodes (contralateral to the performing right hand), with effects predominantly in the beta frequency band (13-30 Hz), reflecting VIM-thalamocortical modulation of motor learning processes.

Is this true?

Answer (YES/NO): NO